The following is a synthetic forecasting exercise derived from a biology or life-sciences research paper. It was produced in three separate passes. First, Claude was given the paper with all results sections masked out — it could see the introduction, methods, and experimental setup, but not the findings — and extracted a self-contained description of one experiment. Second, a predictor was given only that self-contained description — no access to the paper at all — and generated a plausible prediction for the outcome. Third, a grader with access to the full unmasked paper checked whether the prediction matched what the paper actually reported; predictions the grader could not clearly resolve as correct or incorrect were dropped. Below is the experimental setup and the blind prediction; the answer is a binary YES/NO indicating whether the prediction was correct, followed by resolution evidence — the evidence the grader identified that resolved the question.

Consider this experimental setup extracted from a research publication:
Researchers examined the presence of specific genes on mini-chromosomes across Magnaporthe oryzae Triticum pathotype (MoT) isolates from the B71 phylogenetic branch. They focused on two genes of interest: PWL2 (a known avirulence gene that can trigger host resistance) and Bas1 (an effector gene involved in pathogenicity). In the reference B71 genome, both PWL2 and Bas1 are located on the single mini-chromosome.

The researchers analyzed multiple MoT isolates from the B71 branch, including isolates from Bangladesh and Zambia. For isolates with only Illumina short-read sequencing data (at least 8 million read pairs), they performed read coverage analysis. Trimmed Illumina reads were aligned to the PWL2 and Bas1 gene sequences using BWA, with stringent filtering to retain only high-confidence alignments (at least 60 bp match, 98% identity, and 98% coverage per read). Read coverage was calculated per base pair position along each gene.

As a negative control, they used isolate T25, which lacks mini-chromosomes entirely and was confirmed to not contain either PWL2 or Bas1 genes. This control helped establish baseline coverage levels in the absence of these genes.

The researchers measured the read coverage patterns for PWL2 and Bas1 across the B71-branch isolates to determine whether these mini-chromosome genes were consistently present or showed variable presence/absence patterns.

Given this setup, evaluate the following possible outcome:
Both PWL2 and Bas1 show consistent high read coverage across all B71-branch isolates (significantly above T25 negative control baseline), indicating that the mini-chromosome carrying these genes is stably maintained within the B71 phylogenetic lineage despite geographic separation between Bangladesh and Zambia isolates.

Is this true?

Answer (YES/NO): YES